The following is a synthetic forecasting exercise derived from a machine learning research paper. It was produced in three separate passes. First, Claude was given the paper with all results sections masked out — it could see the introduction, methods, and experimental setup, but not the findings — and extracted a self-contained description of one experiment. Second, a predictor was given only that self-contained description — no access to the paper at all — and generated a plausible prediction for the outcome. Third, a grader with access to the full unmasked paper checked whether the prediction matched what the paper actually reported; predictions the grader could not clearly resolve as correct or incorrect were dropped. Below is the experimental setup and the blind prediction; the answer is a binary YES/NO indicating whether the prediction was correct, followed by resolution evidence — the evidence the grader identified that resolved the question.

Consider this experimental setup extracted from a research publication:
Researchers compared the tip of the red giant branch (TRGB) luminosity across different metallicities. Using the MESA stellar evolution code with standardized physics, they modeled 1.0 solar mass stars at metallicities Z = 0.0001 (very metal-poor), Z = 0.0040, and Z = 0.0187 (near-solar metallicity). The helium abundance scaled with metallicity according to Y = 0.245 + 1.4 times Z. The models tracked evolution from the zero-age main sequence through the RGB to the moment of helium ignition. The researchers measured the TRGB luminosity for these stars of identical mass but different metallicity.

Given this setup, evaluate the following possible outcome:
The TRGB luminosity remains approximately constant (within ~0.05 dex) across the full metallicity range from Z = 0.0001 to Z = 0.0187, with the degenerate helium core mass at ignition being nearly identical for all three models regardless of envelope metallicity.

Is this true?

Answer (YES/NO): NO